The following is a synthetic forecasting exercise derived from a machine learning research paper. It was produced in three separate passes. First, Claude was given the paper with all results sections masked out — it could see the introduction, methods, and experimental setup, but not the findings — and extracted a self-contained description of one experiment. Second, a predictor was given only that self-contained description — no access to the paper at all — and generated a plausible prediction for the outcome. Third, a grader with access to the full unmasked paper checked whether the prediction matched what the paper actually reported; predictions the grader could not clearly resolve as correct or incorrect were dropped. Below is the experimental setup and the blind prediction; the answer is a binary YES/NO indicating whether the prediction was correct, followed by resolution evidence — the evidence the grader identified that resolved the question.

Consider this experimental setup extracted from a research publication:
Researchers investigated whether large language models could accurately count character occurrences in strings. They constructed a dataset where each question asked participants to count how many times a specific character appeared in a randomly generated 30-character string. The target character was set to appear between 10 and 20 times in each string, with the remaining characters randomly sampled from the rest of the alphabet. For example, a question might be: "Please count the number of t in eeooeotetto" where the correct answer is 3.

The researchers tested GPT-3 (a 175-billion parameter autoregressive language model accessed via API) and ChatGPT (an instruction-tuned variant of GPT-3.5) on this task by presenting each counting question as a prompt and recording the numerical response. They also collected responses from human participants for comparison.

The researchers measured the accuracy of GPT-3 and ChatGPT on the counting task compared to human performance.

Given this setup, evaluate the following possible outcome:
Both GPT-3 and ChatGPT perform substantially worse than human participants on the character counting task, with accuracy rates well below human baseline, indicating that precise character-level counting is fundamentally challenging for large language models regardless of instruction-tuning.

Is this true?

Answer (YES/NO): YES